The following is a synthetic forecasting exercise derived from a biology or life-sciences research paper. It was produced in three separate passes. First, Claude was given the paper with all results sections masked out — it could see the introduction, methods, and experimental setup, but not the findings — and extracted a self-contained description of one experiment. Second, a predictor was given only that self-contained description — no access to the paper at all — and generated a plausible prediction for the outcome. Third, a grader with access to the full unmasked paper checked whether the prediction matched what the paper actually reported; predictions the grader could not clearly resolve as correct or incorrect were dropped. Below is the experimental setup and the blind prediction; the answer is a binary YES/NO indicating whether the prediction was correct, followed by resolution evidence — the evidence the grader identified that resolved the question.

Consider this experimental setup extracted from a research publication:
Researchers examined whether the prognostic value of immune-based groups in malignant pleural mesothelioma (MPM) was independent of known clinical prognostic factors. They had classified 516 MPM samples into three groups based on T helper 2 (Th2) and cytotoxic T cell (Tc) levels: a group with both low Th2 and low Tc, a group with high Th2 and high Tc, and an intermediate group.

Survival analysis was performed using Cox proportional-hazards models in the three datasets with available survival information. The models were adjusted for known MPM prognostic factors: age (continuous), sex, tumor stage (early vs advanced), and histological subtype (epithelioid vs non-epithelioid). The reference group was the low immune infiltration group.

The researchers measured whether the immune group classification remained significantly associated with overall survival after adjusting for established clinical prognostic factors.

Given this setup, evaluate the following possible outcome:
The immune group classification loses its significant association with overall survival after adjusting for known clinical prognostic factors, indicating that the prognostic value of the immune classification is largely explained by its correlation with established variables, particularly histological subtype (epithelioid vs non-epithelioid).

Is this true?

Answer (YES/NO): NO